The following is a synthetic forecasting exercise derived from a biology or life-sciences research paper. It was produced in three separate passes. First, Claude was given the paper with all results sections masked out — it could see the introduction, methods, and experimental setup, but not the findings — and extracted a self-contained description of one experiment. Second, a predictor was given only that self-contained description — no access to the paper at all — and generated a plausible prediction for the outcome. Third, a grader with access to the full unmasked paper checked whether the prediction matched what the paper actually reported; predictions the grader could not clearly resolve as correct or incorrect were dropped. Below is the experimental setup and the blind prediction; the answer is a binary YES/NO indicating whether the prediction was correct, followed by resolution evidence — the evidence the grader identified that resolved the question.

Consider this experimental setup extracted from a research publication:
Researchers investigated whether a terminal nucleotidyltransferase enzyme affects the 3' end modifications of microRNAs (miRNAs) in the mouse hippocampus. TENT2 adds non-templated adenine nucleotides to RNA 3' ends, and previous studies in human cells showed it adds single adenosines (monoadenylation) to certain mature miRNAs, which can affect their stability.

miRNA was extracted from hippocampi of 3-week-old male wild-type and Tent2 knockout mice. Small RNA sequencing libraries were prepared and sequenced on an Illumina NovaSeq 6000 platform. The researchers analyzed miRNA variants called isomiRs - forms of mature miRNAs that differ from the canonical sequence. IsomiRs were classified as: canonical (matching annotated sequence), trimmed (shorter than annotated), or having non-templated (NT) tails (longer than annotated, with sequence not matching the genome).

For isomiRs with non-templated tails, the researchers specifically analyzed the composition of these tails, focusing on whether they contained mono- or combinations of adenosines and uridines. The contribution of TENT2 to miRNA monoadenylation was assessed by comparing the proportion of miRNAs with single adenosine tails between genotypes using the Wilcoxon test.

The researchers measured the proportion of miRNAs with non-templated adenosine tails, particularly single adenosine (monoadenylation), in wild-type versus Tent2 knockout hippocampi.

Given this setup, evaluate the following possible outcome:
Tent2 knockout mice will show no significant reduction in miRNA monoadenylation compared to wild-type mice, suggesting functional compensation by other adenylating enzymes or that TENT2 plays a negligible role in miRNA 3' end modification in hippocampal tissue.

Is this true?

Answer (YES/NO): NO